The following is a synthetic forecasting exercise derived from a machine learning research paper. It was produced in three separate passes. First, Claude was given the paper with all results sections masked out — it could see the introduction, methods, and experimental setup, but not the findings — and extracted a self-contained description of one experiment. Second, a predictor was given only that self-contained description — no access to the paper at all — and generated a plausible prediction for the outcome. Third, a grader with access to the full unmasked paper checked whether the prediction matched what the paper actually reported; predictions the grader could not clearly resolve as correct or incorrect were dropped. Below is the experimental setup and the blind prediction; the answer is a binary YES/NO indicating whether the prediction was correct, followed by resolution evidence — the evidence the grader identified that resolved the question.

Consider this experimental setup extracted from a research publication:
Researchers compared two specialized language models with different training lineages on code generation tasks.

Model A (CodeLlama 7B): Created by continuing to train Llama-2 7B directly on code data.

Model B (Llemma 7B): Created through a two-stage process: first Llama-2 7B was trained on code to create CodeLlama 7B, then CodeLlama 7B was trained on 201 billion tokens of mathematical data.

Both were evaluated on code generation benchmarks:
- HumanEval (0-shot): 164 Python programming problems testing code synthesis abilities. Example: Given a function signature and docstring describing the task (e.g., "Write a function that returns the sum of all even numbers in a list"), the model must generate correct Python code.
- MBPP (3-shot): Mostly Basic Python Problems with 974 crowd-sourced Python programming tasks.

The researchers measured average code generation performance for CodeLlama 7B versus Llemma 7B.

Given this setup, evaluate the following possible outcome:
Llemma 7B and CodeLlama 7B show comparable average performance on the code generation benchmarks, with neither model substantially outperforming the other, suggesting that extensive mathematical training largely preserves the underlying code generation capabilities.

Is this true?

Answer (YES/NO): NO